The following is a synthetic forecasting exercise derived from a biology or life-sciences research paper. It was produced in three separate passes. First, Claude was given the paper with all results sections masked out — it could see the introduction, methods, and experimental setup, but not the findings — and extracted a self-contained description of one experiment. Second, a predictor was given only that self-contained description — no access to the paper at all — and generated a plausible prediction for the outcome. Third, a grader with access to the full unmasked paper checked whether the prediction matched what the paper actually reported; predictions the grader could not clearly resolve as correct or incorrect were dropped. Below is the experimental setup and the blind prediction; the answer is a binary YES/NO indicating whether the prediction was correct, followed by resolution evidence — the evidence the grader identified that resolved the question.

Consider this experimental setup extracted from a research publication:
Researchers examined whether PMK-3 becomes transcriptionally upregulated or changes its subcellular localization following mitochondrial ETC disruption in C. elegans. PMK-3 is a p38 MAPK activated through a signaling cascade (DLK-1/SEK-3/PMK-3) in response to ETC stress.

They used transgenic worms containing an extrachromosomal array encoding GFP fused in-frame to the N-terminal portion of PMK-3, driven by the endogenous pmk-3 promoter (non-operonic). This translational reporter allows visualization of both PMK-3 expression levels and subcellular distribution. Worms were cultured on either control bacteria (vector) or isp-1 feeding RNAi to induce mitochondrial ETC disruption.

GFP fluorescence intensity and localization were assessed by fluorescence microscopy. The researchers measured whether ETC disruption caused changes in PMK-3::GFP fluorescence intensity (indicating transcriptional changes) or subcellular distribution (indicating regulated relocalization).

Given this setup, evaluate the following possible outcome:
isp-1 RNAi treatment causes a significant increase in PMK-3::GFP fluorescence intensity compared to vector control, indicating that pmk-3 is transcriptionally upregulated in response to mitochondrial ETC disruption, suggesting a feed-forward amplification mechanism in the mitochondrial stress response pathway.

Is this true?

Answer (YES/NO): NO